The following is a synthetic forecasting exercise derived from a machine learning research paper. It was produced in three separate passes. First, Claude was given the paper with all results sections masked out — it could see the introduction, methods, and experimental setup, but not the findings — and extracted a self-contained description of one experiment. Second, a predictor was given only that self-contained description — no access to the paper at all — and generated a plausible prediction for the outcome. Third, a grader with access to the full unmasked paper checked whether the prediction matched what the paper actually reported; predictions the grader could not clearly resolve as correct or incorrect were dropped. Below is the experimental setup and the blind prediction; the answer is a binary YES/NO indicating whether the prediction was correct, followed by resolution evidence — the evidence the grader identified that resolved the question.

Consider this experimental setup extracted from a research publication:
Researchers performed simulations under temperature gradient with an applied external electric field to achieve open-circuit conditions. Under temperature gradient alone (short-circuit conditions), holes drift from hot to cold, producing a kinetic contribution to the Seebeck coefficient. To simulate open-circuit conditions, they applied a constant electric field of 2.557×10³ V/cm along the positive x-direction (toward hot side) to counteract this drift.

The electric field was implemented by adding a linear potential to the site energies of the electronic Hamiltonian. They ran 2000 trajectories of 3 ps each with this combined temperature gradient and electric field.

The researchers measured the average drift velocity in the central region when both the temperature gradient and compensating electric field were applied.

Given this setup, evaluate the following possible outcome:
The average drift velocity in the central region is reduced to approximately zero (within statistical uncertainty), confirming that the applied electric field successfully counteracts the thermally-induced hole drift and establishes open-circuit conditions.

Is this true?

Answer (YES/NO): YES